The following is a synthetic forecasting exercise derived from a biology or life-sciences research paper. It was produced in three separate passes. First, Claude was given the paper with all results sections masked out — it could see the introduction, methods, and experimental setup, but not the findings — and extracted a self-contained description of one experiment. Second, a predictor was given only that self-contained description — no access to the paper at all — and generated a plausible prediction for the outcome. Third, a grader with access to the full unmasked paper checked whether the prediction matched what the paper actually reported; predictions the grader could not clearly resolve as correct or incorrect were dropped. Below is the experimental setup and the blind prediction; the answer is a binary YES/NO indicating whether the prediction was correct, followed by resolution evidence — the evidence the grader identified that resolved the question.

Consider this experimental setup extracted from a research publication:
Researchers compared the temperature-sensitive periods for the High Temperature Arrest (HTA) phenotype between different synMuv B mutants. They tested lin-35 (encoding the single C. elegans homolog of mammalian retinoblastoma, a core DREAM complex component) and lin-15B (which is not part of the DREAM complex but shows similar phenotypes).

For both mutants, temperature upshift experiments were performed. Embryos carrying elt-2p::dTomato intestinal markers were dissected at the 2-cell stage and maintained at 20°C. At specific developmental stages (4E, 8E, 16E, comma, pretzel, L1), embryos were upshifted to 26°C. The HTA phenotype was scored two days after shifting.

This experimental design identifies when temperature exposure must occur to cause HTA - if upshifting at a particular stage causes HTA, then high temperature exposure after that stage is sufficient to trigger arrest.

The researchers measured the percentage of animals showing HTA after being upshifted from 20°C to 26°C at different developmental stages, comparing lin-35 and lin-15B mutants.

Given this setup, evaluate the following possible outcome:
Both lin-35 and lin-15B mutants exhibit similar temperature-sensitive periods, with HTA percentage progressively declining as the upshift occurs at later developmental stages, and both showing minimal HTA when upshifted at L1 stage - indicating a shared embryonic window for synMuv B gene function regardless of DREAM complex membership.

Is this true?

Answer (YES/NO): NO